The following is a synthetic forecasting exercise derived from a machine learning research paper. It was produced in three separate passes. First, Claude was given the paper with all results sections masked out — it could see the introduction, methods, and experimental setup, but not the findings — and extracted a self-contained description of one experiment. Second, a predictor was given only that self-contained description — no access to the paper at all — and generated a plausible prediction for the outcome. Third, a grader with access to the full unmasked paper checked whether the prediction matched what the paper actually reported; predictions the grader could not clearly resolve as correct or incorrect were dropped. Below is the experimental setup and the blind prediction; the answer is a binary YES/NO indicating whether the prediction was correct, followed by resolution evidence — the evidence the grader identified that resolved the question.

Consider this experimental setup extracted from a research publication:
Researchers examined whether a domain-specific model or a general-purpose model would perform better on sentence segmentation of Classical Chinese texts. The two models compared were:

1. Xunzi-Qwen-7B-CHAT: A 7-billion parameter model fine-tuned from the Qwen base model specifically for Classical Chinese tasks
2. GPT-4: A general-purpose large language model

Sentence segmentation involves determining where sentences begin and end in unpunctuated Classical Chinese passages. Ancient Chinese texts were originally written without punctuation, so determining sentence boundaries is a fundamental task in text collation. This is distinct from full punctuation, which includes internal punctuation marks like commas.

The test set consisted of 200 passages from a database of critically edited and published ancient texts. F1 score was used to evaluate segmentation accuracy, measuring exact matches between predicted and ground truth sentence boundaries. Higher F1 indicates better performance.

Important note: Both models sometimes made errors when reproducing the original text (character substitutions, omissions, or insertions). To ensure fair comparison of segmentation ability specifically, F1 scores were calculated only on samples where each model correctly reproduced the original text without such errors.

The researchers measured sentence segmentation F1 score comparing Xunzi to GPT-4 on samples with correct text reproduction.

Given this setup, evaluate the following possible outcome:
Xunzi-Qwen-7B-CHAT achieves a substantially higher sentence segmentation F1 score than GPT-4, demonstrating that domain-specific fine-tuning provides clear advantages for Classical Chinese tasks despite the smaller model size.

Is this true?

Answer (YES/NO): YES